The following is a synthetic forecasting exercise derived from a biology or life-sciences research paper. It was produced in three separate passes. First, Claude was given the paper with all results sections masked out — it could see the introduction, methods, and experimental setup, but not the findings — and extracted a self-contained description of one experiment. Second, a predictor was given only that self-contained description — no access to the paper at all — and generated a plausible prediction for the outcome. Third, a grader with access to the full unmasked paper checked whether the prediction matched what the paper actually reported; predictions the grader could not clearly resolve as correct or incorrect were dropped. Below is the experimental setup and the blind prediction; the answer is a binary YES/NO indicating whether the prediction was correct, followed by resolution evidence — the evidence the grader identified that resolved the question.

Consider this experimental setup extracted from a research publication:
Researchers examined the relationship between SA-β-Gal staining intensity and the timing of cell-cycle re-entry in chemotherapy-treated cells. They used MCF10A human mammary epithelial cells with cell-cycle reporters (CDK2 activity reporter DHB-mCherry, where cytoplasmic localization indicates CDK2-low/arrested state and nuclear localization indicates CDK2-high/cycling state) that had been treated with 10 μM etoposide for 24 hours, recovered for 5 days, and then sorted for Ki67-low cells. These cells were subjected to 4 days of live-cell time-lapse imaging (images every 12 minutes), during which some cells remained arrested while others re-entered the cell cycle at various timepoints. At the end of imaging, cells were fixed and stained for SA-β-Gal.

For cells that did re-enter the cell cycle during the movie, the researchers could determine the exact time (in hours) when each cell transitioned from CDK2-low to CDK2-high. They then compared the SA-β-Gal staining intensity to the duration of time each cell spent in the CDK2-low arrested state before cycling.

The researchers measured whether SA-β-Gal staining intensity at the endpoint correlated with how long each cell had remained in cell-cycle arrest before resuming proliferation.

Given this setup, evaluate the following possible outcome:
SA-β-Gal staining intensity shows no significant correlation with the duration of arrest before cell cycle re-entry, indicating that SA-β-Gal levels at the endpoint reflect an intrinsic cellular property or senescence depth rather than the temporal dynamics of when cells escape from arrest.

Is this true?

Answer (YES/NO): NO